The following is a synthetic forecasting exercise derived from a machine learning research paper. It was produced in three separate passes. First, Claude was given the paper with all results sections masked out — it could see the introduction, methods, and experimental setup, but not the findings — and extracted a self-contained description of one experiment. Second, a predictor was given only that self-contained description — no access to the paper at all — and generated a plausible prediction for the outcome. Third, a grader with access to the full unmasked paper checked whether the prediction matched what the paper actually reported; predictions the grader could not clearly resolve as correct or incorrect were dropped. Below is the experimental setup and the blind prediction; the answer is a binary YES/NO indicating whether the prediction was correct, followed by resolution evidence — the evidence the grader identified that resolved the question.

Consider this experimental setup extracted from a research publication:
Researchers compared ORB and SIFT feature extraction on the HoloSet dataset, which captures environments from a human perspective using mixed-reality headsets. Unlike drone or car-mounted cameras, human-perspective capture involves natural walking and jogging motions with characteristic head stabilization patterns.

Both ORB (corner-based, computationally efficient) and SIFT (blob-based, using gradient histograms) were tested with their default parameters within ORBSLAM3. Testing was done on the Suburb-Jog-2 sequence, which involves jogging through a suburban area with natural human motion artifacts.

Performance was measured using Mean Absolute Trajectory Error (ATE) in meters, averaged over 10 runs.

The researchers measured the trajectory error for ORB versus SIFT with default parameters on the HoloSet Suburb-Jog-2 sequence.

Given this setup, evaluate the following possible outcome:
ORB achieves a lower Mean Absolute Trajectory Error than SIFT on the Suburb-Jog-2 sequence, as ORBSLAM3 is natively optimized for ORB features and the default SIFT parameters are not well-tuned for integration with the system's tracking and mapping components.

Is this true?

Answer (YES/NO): YES